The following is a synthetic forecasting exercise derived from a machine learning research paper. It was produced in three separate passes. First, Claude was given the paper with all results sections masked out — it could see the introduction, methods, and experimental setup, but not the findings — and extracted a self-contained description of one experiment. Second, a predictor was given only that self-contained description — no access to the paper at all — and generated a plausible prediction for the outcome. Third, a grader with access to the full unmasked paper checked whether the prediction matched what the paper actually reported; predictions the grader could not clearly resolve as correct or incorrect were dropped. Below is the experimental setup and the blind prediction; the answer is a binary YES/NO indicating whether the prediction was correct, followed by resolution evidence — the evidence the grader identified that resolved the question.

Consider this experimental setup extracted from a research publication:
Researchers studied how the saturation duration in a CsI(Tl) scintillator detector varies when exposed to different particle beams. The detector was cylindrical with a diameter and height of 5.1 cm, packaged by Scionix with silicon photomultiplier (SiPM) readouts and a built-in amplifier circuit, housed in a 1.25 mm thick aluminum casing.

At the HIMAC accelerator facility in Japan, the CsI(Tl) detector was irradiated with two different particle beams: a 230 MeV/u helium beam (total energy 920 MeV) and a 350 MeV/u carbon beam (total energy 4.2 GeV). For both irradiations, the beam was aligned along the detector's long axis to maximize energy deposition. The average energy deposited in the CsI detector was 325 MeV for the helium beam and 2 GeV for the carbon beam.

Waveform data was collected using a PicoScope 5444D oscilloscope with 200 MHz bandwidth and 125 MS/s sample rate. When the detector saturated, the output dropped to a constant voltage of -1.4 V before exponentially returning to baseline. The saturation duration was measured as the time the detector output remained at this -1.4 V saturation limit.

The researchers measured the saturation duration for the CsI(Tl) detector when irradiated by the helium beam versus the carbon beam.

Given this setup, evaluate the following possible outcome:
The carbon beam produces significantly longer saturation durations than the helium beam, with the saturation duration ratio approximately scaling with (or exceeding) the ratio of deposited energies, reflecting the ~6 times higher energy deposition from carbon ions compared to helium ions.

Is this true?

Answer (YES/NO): NO